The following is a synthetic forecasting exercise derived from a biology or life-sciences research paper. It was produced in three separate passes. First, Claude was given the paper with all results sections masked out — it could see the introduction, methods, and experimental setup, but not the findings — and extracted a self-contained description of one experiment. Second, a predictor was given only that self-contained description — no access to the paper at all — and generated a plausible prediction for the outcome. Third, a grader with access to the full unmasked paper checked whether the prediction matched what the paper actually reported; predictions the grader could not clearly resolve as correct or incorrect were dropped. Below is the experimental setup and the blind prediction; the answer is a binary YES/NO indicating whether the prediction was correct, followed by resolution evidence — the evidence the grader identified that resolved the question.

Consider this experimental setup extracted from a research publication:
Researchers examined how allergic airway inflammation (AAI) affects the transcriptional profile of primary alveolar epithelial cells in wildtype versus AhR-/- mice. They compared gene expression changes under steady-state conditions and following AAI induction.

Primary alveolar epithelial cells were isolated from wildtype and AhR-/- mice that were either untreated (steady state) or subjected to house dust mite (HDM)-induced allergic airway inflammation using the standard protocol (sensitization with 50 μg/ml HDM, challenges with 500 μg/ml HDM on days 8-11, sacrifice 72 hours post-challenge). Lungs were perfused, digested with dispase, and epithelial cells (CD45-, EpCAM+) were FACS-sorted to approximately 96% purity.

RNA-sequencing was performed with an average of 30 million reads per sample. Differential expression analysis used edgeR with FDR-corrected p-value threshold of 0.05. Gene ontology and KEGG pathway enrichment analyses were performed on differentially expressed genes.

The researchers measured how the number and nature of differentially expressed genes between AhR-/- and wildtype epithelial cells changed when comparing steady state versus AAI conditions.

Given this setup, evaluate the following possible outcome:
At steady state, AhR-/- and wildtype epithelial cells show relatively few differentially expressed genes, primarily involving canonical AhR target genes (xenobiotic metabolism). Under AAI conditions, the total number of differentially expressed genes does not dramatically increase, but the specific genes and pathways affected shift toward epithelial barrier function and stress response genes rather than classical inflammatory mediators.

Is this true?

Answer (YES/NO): NO